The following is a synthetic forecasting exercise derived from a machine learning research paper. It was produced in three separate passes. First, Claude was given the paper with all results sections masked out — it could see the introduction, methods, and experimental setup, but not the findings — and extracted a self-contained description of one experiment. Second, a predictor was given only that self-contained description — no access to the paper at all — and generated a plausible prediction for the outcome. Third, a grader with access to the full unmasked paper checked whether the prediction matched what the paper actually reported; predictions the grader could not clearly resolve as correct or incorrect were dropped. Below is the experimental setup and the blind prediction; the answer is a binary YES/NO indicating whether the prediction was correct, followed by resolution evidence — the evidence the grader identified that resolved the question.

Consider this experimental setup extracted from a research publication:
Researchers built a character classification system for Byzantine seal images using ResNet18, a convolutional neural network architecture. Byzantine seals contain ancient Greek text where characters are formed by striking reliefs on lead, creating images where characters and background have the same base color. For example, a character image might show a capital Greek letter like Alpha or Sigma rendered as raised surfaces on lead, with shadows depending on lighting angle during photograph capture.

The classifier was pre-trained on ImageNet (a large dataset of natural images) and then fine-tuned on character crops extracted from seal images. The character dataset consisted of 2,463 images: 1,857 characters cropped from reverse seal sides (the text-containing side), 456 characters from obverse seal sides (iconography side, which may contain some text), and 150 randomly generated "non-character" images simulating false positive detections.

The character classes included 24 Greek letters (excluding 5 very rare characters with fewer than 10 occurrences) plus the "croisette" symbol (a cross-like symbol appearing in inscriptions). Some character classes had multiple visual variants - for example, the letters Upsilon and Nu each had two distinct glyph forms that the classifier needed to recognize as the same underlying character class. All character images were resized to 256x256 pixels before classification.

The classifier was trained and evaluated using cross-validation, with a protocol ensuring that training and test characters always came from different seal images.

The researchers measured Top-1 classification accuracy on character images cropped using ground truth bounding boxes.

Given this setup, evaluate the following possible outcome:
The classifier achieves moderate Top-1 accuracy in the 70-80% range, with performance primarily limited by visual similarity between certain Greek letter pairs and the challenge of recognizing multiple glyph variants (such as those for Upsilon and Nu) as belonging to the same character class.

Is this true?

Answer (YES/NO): NO